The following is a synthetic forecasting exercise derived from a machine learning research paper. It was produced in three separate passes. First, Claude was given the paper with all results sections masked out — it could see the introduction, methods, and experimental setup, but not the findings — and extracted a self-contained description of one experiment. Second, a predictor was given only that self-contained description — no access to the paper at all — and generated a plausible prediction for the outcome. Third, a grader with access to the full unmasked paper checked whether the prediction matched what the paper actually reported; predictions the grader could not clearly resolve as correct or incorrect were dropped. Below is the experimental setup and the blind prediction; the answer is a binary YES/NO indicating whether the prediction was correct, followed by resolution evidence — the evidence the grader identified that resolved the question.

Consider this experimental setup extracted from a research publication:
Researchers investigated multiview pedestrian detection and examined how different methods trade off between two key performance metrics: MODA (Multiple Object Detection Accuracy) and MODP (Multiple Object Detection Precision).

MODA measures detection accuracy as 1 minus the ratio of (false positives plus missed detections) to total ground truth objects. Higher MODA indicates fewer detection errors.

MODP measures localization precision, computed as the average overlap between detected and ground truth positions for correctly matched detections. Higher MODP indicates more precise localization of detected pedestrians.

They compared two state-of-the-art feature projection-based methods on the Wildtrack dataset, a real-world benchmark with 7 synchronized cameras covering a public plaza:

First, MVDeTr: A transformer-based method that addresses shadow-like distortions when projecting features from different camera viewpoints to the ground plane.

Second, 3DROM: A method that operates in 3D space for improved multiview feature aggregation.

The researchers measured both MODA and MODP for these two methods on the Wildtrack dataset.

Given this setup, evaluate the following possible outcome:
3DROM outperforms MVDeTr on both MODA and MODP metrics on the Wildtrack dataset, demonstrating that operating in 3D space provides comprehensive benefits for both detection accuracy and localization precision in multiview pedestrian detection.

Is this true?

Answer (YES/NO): NO